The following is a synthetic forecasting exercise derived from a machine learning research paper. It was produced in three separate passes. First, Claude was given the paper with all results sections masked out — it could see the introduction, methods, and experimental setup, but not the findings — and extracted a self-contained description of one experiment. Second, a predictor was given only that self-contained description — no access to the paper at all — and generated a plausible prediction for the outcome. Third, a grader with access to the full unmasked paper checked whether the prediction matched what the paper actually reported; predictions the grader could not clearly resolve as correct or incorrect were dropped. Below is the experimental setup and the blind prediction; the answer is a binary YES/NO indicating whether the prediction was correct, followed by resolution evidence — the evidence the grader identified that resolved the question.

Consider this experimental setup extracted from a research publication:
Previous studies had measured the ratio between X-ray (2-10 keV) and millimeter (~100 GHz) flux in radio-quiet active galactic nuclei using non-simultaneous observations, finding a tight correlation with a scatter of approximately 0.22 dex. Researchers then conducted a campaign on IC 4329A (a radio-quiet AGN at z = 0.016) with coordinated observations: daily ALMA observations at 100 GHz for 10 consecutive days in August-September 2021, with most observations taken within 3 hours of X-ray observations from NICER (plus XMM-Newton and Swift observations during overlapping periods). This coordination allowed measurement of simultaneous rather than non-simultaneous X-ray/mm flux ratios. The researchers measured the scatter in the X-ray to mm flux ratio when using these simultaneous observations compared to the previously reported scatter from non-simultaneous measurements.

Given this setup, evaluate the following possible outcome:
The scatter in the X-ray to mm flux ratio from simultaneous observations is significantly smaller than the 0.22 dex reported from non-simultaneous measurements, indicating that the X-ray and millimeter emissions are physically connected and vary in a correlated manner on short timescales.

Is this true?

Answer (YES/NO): NO